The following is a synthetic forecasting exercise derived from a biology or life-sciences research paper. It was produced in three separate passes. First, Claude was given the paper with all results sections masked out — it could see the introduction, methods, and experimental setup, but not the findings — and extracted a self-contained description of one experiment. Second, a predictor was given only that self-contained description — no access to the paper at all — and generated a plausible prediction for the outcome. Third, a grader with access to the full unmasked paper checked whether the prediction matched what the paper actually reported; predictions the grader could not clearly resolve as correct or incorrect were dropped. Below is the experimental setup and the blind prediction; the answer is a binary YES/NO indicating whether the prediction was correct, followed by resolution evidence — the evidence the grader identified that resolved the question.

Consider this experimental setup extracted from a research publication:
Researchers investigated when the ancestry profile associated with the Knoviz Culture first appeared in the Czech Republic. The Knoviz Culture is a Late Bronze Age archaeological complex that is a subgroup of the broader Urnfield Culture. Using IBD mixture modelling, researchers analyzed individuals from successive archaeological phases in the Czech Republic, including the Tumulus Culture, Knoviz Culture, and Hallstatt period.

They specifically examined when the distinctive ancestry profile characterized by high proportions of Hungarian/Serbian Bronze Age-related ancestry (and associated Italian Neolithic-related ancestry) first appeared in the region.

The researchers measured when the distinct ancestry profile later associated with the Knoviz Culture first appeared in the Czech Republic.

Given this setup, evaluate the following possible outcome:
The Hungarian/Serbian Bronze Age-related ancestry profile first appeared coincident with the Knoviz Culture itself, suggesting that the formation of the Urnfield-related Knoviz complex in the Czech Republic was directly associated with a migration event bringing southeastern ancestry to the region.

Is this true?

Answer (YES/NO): NO